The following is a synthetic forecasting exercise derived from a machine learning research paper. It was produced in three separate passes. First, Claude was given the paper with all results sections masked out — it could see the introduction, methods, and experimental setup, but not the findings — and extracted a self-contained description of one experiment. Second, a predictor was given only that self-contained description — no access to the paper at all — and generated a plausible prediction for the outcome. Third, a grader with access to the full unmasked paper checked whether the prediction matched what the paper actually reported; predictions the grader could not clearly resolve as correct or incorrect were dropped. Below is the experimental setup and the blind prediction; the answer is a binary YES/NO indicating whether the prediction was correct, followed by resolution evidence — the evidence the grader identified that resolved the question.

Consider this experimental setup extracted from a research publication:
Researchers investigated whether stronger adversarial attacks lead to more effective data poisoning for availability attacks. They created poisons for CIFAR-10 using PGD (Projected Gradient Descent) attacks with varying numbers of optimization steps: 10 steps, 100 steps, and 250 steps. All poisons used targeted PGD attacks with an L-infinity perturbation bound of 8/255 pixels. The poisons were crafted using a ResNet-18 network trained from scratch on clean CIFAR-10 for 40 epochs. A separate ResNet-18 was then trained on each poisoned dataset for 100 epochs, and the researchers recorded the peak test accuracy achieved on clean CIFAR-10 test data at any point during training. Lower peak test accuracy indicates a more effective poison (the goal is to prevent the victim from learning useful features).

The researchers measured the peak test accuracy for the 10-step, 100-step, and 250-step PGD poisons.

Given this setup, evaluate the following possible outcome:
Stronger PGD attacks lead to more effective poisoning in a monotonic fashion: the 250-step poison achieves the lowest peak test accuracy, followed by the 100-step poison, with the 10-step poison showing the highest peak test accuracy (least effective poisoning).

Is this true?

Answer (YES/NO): NO